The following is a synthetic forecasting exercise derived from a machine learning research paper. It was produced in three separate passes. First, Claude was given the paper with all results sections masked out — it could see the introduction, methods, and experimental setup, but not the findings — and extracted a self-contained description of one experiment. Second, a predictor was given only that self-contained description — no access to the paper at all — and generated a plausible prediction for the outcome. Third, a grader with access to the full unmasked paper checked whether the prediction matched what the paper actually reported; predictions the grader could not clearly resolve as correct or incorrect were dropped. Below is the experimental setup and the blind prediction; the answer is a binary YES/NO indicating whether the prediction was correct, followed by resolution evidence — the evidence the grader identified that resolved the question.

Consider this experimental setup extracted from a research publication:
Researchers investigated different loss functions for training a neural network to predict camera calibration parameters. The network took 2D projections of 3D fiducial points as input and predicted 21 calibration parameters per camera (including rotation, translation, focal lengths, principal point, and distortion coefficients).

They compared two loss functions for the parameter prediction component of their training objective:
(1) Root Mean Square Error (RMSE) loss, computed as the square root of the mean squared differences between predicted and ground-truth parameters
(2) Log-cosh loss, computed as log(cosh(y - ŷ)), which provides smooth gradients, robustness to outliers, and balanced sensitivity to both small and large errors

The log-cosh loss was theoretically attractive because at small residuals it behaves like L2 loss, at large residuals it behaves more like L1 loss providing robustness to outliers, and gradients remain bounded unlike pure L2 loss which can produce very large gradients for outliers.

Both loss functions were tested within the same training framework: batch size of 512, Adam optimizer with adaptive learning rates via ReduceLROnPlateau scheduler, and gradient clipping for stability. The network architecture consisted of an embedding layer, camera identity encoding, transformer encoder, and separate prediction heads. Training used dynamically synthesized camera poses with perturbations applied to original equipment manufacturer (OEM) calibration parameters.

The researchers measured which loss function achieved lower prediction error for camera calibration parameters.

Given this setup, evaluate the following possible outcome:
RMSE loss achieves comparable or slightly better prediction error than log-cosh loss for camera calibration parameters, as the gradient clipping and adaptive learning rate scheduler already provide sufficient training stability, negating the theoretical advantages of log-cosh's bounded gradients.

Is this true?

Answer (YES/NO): YES